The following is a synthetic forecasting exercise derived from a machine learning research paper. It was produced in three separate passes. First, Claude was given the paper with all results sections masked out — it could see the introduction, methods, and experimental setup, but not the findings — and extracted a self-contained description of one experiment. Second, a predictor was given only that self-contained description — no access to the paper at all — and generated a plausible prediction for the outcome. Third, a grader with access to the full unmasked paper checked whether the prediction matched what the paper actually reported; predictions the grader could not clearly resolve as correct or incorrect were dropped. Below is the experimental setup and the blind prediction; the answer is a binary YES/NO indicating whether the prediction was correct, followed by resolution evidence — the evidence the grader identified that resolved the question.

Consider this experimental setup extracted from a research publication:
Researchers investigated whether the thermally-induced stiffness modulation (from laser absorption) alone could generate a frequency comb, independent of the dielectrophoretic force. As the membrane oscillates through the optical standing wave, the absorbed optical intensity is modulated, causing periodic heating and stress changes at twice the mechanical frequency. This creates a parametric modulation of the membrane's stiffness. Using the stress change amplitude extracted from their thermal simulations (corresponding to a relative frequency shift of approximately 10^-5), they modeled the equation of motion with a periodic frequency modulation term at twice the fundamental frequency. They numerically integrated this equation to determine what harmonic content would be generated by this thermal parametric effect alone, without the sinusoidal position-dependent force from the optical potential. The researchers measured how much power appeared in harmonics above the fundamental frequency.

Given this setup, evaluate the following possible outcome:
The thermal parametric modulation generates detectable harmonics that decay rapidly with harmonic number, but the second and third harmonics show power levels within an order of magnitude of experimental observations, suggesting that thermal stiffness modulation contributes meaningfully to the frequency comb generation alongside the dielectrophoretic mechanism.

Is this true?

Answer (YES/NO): NO